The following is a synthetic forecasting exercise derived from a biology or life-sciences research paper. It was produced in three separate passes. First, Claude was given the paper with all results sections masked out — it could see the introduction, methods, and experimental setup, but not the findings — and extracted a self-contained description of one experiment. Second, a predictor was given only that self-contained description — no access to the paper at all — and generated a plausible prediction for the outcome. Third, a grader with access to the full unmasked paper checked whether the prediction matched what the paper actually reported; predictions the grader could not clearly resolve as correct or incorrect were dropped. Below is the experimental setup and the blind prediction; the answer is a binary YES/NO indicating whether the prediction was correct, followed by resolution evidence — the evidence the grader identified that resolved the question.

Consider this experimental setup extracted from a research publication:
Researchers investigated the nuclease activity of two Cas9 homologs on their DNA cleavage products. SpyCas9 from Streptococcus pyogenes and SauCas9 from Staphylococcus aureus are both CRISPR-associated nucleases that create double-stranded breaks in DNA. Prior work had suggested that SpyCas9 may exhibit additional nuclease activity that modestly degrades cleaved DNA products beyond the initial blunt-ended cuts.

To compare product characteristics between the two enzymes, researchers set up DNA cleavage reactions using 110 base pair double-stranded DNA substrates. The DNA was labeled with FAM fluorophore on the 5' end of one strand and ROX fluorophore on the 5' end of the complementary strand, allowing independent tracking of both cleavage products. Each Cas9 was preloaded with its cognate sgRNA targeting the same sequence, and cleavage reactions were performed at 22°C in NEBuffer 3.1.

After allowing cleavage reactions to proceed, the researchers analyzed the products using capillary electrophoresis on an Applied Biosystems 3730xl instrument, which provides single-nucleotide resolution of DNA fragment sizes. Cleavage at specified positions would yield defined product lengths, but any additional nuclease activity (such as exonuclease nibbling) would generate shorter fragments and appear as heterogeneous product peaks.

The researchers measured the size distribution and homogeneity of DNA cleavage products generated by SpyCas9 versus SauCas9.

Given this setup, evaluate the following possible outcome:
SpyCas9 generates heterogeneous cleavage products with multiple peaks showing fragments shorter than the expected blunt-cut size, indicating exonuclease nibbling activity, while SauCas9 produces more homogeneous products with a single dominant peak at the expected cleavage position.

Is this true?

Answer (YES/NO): YES